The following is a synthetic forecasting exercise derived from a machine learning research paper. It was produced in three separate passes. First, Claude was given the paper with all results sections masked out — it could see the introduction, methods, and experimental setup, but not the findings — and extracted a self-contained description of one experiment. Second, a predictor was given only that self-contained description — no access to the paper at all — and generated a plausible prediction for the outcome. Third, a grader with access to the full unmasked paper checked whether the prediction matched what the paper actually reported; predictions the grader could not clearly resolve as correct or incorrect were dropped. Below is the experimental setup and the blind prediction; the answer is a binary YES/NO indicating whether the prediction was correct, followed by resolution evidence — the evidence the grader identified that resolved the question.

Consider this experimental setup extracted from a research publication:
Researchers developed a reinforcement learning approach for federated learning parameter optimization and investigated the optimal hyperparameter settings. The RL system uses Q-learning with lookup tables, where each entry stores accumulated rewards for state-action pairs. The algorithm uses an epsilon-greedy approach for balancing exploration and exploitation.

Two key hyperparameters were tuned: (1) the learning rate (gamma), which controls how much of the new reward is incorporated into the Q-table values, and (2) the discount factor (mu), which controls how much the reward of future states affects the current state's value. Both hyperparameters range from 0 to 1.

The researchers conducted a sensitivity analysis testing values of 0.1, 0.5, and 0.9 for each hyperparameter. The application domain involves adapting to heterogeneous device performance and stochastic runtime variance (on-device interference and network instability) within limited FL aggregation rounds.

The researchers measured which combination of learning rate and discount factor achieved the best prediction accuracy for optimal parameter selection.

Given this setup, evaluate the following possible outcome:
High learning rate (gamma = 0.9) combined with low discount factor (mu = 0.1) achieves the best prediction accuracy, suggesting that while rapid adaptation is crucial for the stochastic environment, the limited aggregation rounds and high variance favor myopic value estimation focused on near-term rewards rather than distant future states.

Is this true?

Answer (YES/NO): YES